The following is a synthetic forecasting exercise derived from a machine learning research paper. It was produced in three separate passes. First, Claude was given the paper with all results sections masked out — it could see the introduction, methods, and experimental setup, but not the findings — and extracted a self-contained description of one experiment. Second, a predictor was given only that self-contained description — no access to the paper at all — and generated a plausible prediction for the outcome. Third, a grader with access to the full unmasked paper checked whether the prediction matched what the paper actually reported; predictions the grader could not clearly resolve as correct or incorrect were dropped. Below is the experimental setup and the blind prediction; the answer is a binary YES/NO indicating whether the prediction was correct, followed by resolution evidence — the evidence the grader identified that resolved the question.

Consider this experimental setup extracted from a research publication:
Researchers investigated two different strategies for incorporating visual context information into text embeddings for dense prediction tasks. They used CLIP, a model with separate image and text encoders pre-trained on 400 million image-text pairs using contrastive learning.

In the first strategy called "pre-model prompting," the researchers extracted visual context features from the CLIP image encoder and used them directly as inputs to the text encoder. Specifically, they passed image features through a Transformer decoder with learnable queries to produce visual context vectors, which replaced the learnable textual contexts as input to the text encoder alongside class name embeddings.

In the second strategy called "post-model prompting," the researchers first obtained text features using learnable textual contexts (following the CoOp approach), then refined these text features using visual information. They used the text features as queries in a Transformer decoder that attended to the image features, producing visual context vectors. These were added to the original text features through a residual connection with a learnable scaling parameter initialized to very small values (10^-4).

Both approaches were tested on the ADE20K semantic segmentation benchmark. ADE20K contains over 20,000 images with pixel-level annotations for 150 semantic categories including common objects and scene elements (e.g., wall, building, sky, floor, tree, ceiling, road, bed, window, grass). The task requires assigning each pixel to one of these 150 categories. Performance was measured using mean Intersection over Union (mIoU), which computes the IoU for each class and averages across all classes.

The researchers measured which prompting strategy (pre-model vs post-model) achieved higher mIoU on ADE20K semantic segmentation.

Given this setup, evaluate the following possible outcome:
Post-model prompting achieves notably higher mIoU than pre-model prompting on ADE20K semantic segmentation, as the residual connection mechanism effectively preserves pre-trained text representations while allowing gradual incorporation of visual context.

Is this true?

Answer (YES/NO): YES